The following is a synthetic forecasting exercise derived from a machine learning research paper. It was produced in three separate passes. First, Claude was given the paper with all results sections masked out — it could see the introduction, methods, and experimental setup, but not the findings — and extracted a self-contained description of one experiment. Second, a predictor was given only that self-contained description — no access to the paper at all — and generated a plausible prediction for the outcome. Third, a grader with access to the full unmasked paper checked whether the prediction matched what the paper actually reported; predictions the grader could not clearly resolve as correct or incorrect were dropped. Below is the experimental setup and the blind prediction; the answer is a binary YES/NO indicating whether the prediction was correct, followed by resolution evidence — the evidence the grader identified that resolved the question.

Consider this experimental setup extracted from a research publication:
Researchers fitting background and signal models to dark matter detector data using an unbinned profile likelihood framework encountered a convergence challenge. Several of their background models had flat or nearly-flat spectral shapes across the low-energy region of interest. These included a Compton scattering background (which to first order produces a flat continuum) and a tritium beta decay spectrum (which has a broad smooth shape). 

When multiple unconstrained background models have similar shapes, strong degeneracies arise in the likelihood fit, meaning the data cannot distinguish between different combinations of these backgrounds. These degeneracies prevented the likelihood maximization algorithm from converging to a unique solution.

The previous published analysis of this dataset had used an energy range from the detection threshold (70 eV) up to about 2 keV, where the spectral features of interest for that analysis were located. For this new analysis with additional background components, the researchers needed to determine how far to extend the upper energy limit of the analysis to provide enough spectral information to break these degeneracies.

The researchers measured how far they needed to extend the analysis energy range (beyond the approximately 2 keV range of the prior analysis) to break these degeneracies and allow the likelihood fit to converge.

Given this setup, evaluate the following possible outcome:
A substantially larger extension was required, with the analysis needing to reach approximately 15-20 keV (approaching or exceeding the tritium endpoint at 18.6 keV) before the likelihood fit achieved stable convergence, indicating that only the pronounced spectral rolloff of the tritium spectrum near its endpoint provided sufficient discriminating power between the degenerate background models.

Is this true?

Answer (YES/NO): NO